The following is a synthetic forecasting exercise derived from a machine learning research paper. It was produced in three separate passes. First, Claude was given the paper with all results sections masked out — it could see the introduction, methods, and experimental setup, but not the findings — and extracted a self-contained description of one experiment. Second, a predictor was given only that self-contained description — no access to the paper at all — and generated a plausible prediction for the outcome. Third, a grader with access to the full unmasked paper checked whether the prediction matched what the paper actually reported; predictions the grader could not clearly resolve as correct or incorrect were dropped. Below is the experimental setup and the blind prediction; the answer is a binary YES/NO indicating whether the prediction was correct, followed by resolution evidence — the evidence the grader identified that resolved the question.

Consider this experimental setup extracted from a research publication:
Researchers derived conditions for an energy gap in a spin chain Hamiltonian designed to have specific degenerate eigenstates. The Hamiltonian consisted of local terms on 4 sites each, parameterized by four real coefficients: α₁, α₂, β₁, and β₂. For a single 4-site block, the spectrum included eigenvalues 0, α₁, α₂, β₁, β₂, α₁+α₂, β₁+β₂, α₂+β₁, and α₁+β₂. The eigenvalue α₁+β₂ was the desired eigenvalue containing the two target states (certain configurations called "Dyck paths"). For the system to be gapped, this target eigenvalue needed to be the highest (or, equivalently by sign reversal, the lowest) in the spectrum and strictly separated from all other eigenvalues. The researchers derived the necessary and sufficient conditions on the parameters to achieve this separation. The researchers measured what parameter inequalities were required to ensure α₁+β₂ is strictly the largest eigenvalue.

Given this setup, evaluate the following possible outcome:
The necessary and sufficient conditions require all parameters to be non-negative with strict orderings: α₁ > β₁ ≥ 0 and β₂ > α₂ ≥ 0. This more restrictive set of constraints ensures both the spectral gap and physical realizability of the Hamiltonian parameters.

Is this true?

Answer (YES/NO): NO